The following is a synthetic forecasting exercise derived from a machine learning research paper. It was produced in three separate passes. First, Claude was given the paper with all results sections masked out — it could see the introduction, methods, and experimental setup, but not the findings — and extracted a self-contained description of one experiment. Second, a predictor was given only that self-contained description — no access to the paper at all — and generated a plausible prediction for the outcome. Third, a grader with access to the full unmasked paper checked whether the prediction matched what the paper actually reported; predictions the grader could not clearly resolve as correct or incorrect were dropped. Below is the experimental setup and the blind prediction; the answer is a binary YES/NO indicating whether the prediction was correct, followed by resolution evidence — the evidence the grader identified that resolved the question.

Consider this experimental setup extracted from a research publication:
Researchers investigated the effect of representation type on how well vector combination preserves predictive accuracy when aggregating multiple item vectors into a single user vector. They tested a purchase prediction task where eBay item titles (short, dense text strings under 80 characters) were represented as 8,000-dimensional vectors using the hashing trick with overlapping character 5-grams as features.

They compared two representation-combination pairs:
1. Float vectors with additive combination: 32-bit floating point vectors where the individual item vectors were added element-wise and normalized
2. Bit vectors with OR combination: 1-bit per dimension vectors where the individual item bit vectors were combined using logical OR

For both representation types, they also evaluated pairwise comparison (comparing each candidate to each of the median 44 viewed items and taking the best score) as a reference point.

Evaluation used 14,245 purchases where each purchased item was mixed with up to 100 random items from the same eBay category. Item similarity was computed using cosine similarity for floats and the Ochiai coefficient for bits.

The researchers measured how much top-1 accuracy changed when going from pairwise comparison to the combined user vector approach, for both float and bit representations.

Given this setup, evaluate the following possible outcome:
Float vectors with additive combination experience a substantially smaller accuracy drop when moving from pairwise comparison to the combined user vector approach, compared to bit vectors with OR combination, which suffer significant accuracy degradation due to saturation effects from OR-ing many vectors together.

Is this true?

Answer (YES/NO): NO